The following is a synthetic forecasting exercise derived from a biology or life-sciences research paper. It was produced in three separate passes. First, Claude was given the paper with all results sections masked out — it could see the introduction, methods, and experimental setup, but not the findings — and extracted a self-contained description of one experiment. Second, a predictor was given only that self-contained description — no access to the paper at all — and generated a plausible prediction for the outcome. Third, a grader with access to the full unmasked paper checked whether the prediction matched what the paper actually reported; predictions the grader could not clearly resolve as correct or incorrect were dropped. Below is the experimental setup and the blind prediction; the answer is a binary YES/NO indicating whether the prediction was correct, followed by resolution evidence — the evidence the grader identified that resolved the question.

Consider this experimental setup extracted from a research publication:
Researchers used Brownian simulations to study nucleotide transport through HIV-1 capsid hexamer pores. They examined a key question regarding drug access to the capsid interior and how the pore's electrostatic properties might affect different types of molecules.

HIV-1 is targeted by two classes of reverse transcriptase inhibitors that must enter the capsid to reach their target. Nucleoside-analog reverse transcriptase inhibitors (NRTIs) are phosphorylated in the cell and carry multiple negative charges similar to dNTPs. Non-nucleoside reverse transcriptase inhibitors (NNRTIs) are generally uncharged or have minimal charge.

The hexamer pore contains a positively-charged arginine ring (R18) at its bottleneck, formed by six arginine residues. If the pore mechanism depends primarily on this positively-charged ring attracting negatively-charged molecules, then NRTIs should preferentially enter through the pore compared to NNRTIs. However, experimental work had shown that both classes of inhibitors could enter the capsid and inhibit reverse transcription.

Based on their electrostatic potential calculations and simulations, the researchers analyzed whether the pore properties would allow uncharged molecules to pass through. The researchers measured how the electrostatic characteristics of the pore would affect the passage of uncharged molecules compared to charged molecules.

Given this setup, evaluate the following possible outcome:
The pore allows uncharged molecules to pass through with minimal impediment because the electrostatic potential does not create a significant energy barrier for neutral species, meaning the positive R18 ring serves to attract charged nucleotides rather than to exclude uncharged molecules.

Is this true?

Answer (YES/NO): YES